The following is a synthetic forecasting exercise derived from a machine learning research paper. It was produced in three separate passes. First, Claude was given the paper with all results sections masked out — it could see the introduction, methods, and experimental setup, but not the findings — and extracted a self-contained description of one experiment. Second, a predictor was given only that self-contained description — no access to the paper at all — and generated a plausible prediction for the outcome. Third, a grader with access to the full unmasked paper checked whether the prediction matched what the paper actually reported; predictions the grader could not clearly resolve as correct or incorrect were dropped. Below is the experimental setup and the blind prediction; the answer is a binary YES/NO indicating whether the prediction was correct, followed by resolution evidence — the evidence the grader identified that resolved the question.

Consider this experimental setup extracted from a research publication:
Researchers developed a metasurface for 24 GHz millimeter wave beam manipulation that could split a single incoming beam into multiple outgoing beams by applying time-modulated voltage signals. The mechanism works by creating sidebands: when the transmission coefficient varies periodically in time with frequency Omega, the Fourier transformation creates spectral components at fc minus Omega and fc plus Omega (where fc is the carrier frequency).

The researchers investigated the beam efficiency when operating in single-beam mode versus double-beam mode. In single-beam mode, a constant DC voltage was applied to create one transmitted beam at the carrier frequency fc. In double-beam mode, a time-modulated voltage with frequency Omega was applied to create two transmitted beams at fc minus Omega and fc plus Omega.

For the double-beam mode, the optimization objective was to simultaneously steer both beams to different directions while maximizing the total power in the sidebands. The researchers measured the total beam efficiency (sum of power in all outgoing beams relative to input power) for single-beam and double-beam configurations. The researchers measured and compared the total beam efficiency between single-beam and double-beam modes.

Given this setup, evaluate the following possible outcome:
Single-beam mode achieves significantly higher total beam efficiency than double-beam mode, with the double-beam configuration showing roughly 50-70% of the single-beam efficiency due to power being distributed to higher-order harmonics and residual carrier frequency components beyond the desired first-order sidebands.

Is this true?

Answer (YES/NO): NO